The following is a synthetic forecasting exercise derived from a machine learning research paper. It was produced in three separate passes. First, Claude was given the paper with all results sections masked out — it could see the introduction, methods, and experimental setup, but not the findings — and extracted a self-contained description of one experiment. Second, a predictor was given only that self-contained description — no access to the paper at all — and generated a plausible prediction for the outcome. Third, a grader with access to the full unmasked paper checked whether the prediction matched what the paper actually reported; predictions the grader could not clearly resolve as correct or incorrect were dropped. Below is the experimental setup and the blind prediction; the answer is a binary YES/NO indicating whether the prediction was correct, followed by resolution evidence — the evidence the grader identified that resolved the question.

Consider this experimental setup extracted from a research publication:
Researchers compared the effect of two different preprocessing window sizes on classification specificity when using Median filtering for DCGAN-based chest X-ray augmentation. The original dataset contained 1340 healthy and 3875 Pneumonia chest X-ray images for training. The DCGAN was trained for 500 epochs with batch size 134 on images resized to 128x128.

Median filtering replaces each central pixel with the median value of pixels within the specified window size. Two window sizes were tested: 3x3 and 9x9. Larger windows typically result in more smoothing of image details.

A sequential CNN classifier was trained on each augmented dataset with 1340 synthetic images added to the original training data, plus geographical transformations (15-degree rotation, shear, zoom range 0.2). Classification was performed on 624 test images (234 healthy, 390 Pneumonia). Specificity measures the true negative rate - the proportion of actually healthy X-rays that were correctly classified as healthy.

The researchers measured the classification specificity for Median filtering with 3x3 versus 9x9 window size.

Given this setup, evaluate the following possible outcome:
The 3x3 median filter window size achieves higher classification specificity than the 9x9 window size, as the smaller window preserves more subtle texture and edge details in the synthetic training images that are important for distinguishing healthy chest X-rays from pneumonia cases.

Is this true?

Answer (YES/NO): YES